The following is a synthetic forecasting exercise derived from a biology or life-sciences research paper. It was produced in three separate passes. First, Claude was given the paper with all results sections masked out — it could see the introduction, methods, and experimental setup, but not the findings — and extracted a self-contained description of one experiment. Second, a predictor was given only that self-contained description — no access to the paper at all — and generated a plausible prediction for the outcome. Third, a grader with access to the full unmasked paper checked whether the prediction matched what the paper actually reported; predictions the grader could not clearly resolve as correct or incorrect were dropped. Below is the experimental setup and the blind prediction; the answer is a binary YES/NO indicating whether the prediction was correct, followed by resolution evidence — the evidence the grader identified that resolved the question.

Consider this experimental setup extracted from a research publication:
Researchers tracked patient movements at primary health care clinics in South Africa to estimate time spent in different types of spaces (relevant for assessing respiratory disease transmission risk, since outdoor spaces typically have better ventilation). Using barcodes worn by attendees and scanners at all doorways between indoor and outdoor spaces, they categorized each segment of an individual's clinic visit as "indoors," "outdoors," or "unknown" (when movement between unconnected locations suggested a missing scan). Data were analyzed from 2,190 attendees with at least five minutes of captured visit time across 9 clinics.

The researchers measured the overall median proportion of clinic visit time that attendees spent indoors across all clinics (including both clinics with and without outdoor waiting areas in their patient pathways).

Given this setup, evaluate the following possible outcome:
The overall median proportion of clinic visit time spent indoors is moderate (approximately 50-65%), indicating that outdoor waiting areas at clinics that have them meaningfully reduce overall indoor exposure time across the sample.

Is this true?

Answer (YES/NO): NO